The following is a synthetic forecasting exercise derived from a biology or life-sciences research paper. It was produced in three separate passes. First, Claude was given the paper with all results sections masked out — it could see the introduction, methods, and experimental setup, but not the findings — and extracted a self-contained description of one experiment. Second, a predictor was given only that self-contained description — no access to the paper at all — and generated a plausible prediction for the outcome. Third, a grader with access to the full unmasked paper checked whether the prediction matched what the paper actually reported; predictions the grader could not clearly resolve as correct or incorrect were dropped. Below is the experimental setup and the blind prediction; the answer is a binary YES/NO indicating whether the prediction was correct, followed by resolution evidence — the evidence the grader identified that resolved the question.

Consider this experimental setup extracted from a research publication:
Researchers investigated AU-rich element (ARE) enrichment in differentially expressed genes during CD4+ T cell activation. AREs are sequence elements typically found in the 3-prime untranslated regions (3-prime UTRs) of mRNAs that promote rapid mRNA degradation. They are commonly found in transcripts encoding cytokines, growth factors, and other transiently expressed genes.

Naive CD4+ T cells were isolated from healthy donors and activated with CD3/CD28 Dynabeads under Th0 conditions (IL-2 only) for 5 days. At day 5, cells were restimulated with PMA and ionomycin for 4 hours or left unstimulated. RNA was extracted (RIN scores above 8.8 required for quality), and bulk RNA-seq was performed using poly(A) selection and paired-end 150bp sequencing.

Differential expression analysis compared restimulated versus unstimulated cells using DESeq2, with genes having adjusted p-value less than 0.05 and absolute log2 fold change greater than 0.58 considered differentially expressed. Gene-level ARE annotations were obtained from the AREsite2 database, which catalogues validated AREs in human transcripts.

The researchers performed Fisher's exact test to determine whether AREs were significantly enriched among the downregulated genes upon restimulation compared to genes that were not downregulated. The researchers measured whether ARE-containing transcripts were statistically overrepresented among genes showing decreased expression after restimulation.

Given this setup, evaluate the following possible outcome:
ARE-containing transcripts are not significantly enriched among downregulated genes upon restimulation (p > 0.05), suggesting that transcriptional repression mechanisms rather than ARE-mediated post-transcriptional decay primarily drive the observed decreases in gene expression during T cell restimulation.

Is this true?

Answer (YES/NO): NO